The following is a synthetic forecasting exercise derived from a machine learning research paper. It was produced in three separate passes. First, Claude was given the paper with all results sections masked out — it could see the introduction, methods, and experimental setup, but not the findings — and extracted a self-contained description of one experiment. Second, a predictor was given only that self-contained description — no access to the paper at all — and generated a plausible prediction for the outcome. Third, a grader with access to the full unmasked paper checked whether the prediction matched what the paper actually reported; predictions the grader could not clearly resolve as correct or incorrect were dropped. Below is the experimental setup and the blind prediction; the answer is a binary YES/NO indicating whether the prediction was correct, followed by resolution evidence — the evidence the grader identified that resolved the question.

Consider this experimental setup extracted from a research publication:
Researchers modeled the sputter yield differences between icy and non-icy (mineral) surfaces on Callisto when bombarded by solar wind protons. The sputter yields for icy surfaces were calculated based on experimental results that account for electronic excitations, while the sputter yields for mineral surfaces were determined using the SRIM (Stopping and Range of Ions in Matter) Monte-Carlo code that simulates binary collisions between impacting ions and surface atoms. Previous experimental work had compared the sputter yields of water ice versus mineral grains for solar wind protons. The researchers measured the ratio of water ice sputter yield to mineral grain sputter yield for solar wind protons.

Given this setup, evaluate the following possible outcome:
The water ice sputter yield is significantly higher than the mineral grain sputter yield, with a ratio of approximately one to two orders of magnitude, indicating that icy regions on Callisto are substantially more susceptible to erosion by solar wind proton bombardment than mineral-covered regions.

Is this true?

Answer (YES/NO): YES